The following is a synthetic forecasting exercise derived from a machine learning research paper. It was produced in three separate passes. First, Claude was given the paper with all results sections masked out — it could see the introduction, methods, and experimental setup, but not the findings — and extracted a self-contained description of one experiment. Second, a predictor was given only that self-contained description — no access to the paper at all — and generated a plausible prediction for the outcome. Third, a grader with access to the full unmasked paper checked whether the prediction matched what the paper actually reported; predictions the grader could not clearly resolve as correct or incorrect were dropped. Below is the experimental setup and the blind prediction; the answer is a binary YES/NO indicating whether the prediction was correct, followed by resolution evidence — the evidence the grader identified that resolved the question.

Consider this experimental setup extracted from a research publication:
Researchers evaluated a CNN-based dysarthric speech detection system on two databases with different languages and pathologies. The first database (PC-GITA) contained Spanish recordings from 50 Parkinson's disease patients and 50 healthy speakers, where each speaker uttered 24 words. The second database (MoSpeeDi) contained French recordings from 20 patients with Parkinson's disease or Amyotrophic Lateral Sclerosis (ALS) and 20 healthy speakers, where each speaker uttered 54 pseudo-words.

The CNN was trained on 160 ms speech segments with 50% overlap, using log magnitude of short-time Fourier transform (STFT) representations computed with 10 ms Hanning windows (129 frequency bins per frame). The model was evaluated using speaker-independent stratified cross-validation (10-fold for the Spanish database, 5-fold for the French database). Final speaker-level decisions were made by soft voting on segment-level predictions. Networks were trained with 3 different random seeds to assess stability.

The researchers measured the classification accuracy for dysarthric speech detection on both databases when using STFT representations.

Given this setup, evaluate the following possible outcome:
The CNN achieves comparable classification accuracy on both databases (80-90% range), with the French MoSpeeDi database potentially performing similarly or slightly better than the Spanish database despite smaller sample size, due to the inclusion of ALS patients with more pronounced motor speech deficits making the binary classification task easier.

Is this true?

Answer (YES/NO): NO